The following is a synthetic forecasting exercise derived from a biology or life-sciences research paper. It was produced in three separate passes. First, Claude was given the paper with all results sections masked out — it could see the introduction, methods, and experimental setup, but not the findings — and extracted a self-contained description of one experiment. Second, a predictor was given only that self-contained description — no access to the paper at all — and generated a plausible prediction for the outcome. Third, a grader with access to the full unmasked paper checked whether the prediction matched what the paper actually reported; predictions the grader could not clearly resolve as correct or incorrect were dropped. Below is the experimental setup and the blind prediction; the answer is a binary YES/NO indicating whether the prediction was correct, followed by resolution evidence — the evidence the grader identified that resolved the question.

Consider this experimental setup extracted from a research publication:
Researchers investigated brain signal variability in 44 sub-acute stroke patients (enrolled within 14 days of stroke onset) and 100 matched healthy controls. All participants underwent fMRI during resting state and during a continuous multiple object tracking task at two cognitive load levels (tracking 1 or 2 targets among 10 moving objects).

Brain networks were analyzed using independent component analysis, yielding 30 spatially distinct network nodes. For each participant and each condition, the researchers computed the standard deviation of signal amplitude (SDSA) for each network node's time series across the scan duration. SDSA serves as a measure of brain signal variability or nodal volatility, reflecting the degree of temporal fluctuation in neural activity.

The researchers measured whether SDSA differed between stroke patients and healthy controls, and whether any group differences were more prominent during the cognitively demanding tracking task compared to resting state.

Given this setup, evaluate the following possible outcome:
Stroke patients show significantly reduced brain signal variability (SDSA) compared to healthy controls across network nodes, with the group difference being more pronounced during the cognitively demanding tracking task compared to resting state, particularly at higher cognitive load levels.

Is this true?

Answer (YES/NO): NO